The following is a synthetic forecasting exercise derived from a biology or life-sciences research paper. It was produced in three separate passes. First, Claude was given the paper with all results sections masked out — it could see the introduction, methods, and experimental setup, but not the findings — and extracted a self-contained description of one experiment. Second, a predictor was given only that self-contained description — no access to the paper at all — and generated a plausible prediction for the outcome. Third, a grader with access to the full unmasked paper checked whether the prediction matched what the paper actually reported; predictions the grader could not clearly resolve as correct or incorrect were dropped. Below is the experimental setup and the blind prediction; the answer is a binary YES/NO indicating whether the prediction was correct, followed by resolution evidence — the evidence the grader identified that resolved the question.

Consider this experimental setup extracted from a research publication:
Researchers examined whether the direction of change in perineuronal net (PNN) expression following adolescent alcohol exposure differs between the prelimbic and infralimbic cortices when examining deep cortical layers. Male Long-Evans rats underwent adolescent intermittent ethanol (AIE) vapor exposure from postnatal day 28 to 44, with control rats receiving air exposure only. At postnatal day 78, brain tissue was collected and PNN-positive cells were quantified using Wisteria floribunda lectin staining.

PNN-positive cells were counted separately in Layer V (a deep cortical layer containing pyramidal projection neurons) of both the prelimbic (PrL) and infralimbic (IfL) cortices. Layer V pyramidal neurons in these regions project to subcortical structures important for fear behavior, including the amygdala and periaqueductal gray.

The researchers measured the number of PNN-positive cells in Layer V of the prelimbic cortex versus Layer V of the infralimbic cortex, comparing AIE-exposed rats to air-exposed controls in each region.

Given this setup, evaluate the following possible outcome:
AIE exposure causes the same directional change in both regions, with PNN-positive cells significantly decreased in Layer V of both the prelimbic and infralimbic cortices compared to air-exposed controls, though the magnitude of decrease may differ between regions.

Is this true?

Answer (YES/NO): NO